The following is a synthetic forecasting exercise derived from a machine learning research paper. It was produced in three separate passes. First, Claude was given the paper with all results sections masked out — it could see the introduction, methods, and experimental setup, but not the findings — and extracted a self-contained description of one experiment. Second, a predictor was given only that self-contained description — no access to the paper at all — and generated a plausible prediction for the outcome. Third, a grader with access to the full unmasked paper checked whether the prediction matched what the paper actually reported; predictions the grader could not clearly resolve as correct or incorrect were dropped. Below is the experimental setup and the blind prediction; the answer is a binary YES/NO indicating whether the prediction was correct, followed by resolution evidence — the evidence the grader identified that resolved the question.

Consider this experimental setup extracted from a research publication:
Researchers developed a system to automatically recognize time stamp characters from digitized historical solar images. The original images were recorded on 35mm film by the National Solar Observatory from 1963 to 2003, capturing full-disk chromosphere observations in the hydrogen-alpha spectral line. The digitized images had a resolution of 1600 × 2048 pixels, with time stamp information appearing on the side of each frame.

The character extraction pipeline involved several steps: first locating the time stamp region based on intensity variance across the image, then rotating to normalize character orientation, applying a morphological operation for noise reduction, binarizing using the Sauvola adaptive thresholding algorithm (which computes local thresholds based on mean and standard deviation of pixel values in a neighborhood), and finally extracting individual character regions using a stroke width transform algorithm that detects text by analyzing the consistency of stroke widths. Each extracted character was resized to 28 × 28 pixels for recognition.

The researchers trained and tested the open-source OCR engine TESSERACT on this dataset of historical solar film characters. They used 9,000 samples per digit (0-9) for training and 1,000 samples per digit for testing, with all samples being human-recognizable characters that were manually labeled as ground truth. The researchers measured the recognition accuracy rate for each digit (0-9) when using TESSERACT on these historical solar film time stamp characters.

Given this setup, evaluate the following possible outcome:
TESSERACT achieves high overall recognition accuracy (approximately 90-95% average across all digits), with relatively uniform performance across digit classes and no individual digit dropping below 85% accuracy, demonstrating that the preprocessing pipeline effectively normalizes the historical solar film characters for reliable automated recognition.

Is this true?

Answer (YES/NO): NO